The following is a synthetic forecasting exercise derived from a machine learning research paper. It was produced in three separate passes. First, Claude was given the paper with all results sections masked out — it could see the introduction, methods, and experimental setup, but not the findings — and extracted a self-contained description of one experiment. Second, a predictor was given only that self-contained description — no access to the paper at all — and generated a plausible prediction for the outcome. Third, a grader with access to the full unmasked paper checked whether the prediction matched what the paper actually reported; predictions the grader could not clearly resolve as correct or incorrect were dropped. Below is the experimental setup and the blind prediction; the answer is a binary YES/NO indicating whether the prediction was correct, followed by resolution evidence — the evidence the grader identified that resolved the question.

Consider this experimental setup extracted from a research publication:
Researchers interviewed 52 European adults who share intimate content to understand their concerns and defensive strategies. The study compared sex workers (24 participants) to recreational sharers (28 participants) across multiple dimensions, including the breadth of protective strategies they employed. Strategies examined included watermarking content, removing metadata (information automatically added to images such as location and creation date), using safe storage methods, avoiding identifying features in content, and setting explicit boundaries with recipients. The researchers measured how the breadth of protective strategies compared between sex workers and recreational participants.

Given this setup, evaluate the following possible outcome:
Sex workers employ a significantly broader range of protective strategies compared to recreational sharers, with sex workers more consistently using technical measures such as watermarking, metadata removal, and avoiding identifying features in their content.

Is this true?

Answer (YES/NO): YES